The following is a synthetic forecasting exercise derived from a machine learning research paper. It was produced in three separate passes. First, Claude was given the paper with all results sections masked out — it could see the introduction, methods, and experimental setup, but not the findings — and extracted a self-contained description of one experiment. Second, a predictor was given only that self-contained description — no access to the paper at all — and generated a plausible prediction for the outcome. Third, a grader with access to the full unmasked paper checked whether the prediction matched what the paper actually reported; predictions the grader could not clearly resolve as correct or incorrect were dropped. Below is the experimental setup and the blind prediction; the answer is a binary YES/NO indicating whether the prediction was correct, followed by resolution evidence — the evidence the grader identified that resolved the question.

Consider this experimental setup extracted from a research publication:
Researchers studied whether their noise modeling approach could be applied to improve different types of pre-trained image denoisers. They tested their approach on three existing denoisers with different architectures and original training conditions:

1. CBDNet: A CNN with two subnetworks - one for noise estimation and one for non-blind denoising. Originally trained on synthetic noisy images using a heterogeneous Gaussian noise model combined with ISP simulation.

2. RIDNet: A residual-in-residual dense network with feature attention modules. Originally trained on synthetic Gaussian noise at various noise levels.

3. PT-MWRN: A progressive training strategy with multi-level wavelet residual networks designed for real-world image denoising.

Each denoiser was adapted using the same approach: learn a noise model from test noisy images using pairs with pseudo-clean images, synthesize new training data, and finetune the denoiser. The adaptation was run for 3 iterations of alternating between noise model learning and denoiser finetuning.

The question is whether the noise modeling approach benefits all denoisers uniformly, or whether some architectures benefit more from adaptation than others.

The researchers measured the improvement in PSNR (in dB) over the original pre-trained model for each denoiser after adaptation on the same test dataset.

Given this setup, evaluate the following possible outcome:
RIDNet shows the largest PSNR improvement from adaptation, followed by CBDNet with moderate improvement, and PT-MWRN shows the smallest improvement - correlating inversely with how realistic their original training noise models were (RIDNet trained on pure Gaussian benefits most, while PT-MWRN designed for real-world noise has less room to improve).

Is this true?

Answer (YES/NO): NO